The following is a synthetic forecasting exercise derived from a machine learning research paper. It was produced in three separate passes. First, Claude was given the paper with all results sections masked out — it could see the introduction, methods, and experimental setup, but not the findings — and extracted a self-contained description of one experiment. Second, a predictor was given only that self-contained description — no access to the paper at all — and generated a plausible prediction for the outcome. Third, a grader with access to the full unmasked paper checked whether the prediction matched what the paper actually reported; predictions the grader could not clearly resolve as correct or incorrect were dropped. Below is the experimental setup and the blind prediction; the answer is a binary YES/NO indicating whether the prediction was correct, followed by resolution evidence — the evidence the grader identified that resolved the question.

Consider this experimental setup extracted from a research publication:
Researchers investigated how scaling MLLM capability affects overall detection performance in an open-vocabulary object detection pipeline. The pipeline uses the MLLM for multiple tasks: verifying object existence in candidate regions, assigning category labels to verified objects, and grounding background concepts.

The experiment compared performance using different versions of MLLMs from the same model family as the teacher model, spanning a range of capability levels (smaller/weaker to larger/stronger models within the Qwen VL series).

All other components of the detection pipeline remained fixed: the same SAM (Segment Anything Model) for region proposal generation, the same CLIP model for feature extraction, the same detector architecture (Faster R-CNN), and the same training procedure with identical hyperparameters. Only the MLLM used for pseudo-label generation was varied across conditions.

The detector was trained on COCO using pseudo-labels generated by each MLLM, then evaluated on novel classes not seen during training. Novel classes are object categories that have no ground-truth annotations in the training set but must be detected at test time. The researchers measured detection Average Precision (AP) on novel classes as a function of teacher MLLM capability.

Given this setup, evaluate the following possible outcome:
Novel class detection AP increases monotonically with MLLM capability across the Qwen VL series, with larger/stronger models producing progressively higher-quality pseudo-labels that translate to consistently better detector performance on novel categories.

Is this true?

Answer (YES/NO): YES